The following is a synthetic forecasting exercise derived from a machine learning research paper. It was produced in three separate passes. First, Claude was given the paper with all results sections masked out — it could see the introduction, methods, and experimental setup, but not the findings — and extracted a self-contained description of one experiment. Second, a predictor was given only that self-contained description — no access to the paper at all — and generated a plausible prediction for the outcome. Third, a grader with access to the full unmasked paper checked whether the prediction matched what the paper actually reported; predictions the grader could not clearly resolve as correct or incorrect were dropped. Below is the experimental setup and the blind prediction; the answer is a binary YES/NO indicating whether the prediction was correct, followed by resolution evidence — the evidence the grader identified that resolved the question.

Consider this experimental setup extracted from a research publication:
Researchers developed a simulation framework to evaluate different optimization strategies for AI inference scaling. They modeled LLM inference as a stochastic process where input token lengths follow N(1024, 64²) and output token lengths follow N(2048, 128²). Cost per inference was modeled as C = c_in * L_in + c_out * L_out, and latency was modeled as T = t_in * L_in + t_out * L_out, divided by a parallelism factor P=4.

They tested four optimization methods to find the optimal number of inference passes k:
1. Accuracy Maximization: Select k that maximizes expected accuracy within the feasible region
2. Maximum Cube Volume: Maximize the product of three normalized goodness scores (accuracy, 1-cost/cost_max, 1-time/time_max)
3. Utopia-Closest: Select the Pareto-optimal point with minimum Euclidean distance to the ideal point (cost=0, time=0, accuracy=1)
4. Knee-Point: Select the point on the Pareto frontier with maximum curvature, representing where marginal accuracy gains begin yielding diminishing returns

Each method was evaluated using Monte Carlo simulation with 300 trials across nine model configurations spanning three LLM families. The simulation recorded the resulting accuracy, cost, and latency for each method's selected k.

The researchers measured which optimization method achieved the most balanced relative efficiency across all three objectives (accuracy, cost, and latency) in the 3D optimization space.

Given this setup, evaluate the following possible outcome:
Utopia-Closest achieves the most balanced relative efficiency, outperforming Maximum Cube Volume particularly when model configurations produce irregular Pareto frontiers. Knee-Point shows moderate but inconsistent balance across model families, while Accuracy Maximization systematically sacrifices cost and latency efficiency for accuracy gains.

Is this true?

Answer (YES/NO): NO